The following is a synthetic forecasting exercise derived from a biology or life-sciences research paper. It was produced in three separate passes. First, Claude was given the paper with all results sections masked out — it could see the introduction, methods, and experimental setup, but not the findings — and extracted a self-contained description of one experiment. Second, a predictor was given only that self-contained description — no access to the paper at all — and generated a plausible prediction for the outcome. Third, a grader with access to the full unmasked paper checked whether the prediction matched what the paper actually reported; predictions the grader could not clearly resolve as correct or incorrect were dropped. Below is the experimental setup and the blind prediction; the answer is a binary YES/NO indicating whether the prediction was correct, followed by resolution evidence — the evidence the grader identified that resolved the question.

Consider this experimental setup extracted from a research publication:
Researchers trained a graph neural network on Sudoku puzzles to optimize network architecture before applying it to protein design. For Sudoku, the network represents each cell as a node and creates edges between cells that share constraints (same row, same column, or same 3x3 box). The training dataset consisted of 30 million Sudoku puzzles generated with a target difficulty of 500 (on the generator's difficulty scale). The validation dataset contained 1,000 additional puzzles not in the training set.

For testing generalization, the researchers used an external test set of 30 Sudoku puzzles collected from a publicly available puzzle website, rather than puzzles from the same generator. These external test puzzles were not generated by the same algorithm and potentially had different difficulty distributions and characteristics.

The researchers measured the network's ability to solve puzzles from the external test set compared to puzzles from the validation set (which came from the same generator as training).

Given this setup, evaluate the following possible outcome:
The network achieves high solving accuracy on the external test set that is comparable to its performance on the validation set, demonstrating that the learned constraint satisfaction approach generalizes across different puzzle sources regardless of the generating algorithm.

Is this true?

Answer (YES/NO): YES